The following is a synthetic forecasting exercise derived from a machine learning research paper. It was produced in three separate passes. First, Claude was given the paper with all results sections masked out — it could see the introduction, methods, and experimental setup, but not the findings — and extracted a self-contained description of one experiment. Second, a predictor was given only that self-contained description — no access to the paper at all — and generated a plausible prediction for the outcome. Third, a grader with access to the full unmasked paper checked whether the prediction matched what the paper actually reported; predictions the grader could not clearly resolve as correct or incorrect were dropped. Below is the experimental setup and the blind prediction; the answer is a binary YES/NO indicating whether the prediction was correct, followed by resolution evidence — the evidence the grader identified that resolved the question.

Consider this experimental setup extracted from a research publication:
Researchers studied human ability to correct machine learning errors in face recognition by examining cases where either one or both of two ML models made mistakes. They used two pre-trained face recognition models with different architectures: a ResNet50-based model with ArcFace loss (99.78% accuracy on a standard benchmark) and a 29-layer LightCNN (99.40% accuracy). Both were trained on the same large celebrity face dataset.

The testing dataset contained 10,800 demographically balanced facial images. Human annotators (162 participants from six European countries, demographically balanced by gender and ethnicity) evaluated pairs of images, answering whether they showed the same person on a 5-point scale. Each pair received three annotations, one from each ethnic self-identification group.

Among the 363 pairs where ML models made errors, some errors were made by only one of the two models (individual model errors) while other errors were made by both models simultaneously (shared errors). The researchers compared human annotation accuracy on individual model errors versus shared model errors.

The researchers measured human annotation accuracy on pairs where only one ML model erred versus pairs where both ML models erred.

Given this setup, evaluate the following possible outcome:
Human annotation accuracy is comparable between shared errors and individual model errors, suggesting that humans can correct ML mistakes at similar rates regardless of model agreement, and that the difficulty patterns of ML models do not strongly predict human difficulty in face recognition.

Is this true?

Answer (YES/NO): NO